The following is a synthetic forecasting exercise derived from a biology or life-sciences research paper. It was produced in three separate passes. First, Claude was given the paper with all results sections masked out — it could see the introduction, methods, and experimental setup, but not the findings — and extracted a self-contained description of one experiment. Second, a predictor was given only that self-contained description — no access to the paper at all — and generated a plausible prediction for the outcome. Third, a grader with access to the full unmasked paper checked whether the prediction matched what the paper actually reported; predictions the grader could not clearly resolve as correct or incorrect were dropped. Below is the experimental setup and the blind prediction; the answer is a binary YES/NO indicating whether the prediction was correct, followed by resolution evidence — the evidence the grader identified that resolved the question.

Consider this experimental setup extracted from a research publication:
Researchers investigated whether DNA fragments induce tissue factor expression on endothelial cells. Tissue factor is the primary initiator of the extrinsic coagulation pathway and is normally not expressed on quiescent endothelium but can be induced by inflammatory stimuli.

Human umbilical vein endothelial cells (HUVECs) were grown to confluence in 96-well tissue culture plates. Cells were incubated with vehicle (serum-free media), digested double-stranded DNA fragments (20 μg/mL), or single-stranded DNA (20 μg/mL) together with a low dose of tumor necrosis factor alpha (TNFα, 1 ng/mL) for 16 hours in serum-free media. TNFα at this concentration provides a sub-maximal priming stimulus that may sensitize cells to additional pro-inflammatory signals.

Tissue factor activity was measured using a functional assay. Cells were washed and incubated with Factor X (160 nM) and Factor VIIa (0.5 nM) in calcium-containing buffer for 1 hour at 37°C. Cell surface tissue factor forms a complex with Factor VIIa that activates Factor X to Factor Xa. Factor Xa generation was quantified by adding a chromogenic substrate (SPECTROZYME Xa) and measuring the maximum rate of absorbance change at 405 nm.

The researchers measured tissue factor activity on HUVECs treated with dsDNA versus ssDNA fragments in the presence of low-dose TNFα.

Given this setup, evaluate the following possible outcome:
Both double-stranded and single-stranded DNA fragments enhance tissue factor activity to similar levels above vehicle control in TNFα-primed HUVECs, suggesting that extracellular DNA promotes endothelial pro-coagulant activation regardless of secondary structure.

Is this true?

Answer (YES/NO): YES